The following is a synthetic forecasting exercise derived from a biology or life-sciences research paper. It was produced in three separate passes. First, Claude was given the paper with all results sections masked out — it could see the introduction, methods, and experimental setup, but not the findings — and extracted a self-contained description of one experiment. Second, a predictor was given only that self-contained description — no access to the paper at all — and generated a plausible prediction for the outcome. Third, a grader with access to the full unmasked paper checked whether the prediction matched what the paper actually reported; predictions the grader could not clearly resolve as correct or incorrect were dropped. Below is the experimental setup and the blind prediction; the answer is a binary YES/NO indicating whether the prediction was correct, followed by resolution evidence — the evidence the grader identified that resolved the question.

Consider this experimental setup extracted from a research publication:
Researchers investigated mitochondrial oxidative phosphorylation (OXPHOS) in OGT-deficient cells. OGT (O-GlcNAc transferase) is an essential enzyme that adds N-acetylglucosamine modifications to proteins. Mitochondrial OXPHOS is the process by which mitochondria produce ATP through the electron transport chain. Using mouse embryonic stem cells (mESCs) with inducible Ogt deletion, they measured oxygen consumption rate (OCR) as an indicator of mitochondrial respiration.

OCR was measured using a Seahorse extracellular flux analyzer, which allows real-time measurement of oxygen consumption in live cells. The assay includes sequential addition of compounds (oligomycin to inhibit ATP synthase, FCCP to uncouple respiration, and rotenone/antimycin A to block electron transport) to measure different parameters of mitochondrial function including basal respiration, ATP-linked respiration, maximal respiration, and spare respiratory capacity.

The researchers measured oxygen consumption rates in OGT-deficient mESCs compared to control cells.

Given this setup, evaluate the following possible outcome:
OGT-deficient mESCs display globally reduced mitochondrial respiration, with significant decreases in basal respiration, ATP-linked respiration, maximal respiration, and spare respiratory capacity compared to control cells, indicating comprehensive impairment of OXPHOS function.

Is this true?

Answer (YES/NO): NO